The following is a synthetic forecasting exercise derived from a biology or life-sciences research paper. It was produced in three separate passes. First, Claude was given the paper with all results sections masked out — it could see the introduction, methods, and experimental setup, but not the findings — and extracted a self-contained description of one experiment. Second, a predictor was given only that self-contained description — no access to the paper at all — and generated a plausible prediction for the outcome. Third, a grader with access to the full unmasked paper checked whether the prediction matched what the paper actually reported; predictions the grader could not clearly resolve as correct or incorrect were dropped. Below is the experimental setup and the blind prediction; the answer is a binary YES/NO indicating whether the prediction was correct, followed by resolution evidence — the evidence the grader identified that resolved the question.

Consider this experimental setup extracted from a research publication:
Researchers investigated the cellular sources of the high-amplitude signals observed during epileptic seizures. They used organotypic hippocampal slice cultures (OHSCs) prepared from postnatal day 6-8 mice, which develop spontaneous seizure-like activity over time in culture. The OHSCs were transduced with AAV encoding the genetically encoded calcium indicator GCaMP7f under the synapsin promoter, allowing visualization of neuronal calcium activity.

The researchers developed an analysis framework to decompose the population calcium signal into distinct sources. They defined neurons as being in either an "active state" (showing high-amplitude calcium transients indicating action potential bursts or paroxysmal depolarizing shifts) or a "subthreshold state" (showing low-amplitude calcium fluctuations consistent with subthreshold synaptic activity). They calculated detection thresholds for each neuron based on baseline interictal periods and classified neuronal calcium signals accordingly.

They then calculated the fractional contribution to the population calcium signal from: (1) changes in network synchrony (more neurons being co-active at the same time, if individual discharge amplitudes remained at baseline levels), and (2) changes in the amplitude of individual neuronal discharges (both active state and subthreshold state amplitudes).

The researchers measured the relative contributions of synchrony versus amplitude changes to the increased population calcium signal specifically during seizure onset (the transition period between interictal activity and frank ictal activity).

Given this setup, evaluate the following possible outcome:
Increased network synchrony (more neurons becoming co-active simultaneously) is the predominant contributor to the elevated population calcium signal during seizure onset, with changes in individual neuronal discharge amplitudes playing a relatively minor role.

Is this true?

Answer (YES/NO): NO